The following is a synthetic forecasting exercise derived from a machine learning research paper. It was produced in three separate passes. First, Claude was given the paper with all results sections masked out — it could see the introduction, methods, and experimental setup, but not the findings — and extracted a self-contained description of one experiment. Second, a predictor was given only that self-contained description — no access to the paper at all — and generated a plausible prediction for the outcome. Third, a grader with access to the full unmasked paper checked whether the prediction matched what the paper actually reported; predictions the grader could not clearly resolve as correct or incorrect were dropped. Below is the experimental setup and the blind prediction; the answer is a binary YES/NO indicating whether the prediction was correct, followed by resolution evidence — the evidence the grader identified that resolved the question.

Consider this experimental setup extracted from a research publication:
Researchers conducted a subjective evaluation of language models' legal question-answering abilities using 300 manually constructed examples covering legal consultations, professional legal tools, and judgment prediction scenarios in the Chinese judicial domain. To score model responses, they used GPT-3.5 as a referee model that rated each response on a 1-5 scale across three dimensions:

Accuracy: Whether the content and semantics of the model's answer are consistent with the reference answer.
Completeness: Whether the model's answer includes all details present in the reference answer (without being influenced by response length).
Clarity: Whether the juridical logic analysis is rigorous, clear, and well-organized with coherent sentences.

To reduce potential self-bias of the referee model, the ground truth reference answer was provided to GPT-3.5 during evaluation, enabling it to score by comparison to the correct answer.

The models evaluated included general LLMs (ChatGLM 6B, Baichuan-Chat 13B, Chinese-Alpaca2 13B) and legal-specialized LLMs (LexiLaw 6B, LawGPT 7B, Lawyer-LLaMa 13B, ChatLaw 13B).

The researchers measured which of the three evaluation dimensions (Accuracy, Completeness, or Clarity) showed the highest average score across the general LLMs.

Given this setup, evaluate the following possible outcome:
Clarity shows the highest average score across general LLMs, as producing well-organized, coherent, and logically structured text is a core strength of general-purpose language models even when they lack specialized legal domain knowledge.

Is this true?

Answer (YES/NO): YES